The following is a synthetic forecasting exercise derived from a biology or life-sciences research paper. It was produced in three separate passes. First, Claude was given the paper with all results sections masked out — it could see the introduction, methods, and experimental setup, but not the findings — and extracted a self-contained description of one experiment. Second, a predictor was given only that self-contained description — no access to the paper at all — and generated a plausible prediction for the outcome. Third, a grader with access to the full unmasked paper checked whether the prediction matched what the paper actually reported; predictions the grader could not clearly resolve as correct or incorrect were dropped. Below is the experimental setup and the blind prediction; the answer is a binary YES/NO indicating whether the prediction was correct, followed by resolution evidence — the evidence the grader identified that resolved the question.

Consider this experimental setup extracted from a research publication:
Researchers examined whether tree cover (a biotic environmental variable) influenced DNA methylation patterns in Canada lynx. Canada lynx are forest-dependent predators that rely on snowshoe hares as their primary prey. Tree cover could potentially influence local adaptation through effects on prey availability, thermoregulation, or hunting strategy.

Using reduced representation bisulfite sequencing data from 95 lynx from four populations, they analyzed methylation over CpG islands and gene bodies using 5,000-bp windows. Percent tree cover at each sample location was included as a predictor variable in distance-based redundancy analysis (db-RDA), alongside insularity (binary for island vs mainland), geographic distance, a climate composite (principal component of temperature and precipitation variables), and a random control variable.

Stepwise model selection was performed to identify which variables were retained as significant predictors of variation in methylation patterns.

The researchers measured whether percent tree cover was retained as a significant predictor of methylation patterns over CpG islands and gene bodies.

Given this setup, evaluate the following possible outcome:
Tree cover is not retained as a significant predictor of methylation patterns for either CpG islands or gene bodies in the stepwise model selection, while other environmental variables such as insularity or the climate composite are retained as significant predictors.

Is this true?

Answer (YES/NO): YES